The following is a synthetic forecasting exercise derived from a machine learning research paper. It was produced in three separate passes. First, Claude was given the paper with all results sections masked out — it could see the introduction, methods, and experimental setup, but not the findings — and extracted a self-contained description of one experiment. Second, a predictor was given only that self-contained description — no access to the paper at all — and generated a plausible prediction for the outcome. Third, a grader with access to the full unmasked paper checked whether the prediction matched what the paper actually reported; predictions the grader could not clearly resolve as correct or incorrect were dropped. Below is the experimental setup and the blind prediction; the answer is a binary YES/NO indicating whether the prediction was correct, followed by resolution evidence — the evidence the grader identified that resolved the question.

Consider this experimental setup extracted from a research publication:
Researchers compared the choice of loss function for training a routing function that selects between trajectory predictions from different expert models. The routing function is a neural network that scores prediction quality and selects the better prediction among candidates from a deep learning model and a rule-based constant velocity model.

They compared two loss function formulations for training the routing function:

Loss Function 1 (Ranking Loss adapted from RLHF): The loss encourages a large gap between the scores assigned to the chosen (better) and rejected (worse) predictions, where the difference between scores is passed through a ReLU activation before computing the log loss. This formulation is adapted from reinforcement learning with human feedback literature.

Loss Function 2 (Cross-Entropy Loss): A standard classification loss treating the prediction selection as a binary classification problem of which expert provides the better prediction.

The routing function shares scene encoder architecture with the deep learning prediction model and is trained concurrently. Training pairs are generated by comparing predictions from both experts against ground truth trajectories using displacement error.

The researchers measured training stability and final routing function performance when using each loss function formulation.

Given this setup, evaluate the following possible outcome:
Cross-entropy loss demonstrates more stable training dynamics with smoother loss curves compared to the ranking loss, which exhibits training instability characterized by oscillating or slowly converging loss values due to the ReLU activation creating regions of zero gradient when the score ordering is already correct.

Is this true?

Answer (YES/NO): NO